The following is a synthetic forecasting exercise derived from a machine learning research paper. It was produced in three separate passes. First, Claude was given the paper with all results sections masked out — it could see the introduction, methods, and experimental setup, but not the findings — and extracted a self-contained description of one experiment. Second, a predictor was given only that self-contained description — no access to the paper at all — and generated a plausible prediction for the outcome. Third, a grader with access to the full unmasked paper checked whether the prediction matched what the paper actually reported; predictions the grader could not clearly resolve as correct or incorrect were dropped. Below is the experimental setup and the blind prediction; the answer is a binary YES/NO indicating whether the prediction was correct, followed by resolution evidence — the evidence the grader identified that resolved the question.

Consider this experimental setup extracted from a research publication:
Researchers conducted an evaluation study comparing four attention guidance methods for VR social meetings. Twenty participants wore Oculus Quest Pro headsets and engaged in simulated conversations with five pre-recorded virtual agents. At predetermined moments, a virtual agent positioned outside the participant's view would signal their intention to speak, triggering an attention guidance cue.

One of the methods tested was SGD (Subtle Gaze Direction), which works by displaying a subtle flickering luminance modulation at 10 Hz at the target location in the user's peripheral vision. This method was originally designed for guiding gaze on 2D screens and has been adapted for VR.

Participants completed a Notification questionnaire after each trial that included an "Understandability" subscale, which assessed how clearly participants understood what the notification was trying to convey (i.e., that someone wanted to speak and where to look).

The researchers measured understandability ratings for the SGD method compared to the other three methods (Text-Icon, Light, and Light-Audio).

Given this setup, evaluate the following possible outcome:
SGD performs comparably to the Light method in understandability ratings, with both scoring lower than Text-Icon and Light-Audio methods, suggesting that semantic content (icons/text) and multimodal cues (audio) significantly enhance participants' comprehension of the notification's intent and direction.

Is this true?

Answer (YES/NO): NO